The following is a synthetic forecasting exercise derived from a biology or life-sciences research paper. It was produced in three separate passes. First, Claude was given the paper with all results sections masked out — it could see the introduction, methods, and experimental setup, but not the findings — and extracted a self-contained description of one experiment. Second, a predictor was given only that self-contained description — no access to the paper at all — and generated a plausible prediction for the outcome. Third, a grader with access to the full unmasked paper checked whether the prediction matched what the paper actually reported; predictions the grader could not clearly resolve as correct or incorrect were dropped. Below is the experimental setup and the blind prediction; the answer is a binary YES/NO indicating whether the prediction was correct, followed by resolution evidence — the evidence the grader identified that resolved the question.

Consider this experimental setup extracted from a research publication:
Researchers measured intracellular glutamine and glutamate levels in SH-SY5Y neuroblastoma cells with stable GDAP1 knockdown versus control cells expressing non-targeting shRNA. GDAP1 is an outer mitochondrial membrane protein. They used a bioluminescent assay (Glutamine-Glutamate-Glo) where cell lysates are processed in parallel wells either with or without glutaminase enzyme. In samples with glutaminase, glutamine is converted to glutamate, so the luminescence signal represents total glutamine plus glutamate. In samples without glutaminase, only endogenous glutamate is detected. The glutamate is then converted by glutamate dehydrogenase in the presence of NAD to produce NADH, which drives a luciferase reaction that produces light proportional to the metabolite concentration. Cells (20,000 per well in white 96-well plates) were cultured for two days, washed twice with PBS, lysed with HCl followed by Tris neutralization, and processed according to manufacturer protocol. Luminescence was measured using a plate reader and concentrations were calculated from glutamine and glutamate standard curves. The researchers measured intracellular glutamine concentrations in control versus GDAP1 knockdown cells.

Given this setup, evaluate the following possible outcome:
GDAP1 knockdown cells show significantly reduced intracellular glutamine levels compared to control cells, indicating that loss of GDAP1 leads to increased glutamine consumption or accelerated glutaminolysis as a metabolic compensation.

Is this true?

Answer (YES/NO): YES